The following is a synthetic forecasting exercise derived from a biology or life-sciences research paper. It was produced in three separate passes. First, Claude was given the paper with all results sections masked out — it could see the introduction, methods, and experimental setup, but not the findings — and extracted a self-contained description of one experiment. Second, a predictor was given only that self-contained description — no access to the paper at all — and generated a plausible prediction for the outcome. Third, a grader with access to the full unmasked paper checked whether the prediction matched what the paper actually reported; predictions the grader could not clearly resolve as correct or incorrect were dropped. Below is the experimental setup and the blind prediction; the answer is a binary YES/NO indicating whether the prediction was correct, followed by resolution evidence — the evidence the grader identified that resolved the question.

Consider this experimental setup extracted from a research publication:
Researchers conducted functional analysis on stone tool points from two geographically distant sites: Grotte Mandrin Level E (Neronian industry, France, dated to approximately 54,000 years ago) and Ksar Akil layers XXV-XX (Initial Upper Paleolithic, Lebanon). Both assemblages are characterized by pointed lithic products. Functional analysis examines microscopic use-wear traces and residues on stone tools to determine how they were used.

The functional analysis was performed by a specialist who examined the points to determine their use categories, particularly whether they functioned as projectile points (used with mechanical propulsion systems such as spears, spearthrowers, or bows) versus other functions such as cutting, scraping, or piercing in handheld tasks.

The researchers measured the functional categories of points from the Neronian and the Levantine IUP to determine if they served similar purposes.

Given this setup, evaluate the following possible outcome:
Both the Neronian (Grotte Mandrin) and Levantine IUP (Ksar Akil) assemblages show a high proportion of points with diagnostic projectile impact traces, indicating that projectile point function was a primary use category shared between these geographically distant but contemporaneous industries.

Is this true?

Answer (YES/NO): YES